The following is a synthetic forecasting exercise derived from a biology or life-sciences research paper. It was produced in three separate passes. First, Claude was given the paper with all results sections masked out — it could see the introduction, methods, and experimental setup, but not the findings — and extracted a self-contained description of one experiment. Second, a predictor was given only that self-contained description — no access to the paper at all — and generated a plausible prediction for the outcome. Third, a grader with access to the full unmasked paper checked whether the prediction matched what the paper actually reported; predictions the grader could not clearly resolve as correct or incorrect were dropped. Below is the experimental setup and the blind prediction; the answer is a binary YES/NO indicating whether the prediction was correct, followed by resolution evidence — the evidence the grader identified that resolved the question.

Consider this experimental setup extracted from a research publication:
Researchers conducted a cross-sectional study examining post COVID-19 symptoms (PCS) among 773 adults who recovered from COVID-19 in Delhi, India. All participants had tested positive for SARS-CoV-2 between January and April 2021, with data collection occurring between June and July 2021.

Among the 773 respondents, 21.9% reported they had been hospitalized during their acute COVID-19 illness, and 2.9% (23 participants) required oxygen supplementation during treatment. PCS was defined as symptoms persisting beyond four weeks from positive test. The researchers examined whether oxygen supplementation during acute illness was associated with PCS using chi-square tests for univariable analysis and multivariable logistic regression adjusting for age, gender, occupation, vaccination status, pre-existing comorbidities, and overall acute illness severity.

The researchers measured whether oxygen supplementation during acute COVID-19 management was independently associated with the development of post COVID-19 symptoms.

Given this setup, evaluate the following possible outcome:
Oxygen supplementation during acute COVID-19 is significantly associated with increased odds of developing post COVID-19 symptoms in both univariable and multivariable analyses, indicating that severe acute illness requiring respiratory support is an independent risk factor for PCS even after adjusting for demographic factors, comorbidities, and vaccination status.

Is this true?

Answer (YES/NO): YES